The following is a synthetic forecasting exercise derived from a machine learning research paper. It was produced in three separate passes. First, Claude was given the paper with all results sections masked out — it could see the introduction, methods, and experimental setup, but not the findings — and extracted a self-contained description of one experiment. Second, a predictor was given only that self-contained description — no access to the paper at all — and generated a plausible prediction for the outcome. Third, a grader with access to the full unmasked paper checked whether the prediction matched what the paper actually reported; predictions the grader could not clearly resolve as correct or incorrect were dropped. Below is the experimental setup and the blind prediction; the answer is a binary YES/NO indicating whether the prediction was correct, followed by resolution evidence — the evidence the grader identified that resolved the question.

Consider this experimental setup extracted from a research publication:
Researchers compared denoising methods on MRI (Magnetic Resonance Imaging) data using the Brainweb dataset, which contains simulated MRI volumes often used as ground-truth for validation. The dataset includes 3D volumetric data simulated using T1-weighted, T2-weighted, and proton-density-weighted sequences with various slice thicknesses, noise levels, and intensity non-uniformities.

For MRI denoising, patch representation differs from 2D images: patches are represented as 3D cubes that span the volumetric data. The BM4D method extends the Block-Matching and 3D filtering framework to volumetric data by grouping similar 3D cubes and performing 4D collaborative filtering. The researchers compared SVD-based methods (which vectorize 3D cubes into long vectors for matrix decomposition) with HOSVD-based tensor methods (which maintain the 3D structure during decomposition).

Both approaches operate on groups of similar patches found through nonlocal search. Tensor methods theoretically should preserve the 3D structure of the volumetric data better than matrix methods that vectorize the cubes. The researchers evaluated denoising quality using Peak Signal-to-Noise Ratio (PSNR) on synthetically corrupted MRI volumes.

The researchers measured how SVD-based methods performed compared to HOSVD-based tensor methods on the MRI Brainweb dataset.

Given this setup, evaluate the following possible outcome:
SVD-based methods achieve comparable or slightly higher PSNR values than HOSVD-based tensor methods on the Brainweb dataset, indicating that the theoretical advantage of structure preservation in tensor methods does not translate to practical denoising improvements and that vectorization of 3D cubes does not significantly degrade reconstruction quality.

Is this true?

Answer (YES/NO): YES